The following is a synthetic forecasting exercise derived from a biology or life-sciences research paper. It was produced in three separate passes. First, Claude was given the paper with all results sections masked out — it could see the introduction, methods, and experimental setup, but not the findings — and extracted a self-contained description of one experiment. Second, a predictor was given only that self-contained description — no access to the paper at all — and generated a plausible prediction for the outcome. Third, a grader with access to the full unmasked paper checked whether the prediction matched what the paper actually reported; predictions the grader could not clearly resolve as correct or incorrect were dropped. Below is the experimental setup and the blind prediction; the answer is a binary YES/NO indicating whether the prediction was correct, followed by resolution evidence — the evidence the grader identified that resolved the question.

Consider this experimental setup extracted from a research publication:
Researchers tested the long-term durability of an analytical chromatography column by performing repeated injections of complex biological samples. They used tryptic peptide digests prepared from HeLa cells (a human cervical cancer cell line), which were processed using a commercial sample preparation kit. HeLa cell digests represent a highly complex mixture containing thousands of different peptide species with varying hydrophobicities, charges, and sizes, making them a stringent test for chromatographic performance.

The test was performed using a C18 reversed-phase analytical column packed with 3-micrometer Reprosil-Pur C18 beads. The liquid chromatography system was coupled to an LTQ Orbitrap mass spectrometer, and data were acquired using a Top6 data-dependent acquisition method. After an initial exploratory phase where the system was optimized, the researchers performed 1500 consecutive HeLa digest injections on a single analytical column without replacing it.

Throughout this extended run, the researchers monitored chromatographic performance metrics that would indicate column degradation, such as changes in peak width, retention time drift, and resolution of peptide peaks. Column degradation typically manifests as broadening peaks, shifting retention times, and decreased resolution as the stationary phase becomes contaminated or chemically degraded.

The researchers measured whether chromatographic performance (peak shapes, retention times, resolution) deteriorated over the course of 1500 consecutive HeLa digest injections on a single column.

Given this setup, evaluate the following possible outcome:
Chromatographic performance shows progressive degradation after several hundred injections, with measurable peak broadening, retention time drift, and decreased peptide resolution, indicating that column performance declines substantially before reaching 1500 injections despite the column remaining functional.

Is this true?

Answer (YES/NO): NO